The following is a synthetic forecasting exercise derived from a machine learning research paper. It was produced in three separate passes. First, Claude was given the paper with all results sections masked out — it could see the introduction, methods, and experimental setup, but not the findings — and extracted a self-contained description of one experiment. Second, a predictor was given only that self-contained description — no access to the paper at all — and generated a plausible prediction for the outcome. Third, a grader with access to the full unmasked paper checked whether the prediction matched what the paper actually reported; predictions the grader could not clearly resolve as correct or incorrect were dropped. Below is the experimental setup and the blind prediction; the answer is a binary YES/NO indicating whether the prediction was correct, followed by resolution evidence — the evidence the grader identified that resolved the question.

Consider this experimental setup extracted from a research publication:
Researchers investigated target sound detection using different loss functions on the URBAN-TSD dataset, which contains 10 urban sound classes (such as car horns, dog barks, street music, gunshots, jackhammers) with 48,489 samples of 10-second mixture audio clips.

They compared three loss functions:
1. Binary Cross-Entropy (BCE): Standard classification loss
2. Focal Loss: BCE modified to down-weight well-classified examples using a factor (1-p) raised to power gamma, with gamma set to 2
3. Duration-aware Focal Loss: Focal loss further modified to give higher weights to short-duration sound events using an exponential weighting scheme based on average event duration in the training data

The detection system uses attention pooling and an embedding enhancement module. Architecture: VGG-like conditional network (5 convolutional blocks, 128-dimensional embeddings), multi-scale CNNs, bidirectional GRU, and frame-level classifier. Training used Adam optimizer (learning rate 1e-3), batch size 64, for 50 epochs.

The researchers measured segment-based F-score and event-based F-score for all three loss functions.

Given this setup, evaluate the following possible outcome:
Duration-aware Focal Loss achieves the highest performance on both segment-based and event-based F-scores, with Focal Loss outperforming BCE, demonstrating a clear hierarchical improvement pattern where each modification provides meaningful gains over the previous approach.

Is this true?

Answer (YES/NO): NO